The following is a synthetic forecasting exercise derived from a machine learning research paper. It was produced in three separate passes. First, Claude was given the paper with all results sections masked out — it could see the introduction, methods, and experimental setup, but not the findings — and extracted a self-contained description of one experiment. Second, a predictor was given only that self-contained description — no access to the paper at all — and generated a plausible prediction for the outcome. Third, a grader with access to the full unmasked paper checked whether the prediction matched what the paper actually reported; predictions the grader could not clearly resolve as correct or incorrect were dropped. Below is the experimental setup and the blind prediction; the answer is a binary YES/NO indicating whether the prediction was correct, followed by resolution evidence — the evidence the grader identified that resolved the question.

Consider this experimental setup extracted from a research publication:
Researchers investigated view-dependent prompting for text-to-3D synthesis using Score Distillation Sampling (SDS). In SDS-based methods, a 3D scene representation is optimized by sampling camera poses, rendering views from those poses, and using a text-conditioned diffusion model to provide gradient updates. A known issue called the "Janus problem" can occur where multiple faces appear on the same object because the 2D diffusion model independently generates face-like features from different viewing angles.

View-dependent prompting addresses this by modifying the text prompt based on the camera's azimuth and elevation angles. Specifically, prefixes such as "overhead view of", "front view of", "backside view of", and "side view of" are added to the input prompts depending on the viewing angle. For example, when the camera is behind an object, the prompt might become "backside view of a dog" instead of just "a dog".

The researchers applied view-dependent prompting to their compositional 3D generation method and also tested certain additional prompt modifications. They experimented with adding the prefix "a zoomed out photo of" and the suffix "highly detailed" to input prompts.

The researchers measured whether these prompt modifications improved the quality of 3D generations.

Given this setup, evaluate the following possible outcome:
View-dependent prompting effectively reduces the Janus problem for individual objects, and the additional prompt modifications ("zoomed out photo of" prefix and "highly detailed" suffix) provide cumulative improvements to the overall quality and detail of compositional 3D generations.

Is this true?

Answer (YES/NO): NO